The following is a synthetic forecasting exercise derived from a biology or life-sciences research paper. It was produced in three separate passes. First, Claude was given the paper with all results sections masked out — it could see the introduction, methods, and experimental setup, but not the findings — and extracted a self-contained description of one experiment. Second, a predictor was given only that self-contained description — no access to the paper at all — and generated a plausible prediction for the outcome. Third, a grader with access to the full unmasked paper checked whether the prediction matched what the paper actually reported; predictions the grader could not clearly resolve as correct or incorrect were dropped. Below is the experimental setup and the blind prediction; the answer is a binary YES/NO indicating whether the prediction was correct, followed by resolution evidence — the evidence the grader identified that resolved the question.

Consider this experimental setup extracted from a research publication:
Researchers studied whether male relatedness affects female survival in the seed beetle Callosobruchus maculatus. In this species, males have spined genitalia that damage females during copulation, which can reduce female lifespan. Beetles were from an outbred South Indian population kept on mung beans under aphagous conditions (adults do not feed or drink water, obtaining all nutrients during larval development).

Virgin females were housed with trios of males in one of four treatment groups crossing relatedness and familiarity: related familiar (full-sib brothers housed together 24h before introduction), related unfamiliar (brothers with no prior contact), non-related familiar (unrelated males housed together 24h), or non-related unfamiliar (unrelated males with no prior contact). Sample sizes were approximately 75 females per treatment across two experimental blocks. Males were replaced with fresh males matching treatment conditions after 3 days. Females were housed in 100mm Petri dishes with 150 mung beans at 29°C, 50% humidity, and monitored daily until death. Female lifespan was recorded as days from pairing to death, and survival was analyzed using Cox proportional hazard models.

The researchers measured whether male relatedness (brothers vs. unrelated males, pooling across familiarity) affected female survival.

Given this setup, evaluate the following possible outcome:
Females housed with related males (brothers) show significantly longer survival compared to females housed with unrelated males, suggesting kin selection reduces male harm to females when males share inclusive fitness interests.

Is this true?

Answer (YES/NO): NO